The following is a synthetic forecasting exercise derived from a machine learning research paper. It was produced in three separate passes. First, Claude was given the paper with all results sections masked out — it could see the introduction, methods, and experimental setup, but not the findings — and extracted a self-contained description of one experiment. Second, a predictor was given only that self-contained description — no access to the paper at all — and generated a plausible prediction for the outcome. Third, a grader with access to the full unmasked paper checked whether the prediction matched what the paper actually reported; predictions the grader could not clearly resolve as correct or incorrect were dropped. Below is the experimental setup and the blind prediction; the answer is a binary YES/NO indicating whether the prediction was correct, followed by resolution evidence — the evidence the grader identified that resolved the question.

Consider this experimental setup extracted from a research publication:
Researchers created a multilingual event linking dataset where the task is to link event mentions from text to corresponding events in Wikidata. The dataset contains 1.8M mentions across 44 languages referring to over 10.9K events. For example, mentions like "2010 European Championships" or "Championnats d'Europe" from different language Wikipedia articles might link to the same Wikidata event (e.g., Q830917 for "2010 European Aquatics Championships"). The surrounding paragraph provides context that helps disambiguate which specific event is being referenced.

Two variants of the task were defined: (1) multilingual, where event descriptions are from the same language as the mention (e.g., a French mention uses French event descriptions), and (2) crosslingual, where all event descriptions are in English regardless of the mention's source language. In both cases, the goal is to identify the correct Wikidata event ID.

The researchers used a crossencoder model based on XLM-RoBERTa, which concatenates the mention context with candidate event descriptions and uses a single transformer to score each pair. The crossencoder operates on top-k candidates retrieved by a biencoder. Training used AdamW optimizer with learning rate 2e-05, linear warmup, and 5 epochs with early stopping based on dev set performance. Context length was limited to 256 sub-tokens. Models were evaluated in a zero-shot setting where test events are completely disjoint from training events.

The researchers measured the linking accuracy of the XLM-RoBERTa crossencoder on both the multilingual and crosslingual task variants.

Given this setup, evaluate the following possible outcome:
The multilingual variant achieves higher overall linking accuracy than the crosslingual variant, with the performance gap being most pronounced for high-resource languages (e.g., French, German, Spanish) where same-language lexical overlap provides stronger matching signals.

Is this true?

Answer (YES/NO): NO